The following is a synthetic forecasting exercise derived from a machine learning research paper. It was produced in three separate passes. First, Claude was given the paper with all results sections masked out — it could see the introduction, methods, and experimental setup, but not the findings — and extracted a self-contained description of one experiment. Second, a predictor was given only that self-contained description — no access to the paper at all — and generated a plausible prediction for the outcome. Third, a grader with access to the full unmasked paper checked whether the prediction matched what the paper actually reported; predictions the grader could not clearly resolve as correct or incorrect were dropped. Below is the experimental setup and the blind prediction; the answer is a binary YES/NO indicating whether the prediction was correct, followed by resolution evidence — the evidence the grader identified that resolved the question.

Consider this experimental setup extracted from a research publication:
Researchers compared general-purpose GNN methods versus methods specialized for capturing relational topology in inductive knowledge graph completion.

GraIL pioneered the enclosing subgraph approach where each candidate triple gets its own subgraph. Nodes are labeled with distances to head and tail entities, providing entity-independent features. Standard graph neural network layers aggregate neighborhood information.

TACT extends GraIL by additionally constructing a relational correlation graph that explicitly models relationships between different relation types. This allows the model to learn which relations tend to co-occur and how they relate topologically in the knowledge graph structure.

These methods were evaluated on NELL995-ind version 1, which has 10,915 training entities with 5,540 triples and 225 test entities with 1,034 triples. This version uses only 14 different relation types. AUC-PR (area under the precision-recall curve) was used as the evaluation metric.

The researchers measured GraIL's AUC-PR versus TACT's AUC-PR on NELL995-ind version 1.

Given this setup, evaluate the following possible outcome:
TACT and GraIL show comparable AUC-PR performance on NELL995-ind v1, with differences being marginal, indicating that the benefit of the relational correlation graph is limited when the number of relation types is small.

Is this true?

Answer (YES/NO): NO